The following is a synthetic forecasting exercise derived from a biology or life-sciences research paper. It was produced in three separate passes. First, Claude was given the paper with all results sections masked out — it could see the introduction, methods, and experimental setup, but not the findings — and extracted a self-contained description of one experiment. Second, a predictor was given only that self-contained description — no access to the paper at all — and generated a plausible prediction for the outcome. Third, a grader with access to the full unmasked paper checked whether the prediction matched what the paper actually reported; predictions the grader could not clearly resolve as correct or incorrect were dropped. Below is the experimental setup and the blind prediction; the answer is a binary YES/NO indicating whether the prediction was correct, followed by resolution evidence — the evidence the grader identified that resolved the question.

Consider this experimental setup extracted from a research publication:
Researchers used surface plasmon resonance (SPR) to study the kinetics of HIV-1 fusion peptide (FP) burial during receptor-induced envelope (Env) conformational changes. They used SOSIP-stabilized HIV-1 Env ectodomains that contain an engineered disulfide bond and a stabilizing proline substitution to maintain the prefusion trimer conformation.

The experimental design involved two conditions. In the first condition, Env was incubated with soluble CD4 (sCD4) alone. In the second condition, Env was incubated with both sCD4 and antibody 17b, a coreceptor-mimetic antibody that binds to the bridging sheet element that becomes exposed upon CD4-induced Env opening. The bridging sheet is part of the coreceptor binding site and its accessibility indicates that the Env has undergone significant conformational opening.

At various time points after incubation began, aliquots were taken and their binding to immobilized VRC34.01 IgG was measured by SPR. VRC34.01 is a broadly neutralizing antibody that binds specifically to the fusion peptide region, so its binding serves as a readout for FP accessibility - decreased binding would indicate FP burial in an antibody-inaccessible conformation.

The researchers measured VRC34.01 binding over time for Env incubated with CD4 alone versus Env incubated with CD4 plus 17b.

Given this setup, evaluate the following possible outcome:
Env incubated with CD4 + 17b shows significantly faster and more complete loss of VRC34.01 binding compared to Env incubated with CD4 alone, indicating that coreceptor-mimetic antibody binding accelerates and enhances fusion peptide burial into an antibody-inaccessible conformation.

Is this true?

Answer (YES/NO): YES